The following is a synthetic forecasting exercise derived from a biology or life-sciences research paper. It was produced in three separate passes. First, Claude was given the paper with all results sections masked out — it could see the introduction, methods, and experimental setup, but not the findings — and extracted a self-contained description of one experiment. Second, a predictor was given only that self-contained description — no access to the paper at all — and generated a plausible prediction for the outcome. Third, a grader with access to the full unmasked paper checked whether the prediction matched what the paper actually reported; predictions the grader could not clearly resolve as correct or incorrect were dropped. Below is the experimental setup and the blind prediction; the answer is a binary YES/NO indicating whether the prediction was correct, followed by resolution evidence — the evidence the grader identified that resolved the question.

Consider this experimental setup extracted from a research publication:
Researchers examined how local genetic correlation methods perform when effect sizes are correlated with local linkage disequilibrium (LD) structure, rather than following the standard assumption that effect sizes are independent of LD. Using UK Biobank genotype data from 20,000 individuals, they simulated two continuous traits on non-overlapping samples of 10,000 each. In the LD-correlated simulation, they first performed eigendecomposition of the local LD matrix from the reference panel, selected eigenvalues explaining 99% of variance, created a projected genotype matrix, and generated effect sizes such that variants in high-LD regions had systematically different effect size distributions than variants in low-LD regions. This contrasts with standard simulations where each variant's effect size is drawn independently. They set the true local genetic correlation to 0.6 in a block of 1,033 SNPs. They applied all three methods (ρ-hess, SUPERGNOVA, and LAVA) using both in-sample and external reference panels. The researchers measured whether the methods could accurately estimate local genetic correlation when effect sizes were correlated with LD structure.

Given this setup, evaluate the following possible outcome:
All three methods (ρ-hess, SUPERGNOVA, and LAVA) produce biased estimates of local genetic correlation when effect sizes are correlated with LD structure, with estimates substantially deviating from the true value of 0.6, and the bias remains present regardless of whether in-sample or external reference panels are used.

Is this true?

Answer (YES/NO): NO